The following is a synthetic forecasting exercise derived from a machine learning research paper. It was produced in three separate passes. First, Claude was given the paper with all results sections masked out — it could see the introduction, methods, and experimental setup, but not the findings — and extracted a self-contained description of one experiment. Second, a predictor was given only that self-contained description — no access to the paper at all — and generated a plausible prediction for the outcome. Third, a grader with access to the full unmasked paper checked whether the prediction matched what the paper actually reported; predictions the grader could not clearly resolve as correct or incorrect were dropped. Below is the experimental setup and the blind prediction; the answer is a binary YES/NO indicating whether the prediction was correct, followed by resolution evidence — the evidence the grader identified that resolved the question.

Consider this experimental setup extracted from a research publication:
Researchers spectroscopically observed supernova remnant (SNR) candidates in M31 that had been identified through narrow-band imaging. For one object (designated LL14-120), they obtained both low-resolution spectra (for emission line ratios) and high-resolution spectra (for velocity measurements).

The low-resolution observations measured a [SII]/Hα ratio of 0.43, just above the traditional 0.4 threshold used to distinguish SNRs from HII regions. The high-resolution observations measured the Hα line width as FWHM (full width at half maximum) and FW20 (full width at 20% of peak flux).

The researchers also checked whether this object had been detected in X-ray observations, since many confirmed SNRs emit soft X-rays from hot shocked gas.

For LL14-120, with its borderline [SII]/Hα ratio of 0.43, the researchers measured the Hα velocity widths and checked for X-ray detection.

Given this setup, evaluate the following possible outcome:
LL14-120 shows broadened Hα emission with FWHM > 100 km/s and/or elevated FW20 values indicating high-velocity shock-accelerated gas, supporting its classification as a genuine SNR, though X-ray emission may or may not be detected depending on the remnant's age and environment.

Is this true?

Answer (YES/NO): YES